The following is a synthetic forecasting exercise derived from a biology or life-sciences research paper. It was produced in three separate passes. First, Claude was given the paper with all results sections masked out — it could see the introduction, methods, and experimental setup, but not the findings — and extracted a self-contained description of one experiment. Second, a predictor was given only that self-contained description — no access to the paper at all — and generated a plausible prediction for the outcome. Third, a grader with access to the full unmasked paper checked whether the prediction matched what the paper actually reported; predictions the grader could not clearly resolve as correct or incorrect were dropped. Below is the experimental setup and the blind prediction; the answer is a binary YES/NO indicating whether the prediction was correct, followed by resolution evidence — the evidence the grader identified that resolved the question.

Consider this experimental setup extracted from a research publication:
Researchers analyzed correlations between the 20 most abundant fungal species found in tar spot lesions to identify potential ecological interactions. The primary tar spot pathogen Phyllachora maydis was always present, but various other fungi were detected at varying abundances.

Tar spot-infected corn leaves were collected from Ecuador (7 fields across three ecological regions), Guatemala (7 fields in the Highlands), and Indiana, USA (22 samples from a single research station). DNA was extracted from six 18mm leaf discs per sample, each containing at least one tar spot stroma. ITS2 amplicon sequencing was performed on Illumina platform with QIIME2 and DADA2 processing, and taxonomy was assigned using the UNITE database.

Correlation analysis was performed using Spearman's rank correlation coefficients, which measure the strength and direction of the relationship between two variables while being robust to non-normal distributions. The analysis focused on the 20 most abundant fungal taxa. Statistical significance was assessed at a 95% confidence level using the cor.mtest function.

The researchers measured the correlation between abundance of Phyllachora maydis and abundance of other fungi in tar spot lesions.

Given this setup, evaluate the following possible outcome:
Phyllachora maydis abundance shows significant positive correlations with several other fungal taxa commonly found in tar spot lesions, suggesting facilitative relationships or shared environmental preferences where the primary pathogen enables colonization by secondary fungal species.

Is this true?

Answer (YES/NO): NO